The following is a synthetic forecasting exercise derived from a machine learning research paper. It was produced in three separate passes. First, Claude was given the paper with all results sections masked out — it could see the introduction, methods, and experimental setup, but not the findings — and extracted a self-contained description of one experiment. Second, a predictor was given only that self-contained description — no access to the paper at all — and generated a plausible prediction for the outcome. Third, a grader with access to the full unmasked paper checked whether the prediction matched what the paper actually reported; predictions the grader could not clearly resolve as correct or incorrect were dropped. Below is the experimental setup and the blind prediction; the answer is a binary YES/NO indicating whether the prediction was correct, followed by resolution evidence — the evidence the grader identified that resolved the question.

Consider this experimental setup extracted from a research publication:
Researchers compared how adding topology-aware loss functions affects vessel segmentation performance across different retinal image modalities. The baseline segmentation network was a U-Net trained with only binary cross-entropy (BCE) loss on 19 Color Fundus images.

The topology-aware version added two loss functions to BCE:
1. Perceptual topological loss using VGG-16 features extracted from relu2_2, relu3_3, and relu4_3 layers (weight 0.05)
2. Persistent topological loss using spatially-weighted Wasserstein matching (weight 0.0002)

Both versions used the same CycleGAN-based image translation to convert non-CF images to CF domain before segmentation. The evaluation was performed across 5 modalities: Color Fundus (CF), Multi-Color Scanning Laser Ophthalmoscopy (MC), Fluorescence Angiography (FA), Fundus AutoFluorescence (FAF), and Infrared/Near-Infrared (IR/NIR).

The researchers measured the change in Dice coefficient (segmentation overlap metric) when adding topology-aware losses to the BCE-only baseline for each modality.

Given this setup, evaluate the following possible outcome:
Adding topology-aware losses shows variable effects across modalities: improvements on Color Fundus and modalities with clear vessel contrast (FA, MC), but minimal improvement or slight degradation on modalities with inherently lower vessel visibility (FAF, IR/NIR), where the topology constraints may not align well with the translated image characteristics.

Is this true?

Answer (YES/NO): NO